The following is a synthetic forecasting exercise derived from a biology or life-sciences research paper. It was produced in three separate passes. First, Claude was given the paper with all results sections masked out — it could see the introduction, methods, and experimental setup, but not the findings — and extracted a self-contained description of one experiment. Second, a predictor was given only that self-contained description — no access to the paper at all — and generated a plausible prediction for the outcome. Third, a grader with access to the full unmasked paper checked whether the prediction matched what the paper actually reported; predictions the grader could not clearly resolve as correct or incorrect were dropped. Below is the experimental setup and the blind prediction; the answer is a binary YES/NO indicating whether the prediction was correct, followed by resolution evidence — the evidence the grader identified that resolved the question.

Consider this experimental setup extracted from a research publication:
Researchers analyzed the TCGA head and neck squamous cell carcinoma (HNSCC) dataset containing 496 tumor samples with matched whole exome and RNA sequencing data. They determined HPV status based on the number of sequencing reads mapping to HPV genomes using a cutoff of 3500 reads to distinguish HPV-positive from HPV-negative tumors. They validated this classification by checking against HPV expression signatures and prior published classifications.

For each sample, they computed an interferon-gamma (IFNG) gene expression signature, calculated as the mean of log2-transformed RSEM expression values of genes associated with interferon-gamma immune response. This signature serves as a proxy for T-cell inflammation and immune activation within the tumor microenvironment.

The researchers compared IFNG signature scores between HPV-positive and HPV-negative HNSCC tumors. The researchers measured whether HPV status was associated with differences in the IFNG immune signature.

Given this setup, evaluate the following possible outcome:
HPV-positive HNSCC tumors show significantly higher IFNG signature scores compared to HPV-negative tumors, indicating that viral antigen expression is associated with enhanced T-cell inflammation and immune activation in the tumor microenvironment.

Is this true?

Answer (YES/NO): YES